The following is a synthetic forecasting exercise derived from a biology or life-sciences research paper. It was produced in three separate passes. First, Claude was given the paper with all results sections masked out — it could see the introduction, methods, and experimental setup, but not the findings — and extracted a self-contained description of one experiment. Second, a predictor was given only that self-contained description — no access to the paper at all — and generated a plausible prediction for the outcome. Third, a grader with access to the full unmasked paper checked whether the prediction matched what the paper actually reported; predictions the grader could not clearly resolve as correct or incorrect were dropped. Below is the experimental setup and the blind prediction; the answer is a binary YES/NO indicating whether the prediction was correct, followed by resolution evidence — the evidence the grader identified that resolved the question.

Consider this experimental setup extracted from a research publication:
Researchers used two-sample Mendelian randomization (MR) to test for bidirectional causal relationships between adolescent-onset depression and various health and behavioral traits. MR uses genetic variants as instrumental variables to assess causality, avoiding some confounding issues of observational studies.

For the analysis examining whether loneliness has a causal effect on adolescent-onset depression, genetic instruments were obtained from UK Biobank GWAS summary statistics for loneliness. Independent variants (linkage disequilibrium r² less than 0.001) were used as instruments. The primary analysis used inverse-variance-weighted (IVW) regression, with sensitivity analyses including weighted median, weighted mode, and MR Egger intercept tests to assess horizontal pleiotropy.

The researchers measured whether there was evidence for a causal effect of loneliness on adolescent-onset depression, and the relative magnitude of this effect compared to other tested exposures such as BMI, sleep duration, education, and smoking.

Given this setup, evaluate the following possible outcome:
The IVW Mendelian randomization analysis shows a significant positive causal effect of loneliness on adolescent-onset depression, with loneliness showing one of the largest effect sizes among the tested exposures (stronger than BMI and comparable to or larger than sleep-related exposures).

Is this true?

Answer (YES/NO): YES